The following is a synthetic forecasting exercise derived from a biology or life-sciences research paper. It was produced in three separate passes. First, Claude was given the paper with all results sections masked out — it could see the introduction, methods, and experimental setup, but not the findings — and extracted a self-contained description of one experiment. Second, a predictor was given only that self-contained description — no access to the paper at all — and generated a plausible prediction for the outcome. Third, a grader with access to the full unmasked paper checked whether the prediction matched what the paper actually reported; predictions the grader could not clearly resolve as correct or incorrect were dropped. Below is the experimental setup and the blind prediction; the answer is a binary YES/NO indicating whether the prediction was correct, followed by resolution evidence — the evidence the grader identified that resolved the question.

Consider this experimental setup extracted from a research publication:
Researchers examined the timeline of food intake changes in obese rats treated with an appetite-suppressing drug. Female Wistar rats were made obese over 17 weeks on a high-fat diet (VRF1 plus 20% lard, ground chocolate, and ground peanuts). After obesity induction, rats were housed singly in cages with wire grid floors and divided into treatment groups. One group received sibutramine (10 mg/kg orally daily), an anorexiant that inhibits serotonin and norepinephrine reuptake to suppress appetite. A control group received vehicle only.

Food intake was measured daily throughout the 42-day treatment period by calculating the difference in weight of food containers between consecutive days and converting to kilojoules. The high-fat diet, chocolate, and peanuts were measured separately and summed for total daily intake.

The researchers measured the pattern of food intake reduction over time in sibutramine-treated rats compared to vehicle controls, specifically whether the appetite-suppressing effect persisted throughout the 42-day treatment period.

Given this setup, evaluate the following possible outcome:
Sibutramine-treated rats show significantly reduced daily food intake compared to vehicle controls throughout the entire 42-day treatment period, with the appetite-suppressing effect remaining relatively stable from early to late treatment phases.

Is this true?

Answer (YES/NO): NO